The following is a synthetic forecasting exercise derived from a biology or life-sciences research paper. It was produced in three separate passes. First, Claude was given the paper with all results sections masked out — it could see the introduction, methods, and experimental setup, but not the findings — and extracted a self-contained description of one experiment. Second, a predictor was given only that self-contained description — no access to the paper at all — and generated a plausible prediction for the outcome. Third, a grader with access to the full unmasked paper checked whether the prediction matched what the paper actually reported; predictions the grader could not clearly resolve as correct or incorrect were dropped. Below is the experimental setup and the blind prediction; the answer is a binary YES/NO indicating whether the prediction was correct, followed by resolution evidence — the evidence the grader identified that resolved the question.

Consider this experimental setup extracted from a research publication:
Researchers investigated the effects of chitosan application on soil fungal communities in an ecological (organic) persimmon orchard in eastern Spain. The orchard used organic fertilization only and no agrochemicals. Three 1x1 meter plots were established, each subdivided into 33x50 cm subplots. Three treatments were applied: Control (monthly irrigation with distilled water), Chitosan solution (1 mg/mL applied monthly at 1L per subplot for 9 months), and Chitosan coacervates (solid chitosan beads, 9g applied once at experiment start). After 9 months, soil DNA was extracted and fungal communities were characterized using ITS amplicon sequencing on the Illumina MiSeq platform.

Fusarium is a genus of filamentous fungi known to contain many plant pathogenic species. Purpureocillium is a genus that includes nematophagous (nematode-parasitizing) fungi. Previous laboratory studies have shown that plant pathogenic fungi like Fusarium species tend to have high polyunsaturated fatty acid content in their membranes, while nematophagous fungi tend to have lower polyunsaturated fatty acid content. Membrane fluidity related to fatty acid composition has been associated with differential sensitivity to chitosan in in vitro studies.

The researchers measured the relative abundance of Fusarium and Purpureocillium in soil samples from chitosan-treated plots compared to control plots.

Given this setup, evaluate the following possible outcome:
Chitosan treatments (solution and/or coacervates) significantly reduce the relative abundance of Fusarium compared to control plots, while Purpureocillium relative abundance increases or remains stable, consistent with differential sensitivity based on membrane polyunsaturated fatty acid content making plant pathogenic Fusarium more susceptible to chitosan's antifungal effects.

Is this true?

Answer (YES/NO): NO